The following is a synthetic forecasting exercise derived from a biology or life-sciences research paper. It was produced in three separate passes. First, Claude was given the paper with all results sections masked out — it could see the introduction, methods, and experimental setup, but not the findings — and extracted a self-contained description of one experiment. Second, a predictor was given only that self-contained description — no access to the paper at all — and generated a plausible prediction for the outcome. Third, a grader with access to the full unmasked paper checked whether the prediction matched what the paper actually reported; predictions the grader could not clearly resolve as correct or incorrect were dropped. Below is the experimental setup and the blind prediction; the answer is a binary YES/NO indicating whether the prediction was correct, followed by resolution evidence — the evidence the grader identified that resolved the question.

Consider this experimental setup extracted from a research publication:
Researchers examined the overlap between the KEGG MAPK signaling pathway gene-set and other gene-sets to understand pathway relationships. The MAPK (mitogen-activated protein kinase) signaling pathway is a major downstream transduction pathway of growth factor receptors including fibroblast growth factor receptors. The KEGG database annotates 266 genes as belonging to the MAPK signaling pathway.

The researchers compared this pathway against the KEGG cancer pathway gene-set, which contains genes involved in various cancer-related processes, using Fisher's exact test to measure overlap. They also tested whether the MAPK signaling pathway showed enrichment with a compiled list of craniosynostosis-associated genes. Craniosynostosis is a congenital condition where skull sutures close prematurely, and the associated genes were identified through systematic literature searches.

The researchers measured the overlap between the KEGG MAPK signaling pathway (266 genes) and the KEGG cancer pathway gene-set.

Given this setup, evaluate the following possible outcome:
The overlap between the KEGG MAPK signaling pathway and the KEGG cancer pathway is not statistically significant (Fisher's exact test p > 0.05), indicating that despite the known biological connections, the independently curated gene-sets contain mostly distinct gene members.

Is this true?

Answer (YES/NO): NO